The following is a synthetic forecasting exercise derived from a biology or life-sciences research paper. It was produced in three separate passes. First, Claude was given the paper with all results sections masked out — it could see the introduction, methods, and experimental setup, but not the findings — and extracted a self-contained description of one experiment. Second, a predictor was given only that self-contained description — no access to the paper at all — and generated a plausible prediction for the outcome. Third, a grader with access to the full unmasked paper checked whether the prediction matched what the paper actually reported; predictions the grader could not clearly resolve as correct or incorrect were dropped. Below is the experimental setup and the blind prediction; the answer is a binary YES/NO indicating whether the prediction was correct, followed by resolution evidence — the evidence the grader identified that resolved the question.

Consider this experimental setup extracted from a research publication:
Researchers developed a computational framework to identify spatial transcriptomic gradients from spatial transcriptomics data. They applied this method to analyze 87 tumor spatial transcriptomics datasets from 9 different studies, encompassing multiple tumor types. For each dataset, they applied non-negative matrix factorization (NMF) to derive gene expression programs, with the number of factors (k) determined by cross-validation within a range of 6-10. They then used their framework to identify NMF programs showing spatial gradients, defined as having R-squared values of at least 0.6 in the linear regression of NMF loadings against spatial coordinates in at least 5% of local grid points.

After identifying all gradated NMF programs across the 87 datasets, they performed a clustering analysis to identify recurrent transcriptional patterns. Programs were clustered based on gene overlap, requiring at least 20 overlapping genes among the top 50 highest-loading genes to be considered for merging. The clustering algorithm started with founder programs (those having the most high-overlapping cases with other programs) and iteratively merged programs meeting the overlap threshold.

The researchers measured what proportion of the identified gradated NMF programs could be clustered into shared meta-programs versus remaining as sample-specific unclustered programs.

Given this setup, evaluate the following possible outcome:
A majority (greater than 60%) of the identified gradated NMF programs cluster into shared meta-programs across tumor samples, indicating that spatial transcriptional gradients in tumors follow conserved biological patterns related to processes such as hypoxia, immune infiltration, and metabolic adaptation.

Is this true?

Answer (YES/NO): YES